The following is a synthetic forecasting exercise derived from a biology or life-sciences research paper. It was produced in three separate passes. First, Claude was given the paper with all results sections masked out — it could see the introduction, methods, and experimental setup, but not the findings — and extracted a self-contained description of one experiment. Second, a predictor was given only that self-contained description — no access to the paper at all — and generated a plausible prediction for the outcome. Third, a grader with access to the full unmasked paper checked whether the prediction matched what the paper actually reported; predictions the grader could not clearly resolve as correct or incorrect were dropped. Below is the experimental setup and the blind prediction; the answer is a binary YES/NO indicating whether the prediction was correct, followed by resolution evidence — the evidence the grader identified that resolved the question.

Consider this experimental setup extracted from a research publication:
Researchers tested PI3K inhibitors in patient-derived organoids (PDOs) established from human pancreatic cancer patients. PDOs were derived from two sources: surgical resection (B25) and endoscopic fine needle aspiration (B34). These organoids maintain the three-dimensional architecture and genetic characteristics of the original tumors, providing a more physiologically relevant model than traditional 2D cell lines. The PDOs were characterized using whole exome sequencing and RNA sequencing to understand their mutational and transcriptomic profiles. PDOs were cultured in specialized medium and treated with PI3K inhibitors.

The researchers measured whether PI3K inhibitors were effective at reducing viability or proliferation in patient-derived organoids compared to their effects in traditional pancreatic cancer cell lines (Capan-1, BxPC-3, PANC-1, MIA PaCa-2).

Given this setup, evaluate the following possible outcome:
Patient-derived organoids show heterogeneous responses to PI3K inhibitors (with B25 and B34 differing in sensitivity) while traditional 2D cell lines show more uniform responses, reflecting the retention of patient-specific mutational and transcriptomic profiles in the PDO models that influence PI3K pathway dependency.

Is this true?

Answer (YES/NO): NO